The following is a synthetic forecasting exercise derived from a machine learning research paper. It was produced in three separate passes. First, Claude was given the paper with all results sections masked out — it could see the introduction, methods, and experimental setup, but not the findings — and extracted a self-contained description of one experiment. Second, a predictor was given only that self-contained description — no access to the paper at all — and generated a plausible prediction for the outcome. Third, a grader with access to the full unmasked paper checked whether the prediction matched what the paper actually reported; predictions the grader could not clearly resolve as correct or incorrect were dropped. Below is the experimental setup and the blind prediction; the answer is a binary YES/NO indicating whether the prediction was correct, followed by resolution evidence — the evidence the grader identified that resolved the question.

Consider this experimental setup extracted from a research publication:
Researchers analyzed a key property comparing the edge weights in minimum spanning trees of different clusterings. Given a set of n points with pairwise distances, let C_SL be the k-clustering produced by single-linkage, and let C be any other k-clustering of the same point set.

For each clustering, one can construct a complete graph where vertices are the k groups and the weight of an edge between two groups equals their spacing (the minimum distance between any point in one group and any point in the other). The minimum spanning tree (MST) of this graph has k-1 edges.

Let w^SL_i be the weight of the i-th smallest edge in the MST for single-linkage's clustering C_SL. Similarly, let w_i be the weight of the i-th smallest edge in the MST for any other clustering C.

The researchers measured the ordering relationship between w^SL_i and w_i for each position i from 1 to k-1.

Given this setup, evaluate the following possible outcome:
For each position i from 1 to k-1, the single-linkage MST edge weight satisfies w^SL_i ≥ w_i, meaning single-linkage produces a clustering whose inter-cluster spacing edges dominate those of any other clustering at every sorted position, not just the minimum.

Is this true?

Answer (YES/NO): YES